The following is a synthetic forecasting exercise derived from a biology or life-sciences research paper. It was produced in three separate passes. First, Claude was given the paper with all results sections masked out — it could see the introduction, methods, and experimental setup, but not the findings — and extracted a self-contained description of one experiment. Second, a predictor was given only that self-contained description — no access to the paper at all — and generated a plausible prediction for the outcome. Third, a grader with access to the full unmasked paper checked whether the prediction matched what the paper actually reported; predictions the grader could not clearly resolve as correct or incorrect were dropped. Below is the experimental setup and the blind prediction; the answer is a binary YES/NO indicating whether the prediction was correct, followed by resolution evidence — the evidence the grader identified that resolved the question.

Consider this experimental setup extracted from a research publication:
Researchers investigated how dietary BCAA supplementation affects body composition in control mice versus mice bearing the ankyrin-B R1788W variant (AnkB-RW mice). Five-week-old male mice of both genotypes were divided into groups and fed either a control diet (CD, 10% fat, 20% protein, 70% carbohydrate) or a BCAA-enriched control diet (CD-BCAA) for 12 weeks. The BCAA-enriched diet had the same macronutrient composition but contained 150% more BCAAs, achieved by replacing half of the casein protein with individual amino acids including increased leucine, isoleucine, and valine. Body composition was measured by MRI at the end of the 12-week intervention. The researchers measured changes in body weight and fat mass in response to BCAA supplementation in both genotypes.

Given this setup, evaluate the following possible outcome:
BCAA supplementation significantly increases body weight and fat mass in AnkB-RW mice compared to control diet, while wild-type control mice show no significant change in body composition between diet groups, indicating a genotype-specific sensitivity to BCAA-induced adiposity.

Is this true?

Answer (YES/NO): NO